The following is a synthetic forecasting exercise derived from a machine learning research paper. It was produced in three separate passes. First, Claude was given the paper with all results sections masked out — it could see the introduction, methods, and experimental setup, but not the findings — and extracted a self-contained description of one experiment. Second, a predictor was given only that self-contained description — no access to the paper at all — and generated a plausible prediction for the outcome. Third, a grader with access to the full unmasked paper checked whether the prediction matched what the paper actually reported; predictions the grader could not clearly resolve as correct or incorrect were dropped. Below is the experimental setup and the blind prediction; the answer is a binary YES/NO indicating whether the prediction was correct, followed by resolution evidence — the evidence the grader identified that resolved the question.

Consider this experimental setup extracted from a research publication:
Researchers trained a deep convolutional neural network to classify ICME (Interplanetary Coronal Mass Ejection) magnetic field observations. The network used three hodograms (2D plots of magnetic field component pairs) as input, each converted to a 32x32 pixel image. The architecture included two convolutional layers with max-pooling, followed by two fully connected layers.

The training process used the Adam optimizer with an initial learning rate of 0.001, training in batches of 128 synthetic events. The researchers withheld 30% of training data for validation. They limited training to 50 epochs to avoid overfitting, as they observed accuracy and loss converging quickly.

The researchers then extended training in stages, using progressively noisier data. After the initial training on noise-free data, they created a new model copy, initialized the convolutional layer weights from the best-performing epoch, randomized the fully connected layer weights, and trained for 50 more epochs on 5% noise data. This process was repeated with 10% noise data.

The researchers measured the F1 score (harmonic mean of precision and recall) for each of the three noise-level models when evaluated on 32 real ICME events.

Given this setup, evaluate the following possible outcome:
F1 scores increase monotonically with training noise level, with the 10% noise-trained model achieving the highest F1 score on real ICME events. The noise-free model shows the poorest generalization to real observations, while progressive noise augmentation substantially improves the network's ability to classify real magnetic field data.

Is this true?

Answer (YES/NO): NO